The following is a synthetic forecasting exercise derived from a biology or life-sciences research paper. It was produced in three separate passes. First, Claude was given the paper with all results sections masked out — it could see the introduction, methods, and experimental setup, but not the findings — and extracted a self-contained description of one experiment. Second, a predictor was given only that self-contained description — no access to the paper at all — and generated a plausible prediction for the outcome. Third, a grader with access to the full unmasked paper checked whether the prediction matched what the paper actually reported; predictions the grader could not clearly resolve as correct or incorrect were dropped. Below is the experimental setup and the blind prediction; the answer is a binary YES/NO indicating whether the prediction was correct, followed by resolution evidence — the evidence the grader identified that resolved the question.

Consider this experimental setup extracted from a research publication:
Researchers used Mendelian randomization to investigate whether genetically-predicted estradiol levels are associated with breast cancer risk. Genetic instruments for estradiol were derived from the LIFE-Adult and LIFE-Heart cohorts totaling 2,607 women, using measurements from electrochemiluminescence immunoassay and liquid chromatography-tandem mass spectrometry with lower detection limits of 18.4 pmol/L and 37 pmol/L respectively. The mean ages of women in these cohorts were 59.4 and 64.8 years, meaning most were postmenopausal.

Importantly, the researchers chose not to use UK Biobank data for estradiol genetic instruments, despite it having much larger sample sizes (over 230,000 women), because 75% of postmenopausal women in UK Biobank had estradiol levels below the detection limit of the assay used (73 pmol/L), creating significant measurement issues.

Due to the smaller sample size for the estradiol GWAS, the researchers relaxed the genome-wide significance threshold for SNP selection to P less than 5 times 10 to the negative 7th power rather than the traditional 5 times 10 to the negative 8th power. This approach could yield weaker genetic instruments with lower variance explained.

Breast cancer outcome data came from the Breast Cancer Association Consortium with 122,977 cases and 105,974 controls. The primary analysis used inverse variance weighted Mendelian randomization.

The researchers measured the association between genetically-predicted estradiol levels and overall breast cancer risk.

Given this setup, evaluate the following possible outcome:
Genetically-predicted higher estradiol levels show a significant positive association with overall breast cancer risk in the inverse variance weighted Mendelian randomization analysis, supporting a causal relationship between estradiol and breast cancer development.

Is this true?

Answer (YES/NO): YES